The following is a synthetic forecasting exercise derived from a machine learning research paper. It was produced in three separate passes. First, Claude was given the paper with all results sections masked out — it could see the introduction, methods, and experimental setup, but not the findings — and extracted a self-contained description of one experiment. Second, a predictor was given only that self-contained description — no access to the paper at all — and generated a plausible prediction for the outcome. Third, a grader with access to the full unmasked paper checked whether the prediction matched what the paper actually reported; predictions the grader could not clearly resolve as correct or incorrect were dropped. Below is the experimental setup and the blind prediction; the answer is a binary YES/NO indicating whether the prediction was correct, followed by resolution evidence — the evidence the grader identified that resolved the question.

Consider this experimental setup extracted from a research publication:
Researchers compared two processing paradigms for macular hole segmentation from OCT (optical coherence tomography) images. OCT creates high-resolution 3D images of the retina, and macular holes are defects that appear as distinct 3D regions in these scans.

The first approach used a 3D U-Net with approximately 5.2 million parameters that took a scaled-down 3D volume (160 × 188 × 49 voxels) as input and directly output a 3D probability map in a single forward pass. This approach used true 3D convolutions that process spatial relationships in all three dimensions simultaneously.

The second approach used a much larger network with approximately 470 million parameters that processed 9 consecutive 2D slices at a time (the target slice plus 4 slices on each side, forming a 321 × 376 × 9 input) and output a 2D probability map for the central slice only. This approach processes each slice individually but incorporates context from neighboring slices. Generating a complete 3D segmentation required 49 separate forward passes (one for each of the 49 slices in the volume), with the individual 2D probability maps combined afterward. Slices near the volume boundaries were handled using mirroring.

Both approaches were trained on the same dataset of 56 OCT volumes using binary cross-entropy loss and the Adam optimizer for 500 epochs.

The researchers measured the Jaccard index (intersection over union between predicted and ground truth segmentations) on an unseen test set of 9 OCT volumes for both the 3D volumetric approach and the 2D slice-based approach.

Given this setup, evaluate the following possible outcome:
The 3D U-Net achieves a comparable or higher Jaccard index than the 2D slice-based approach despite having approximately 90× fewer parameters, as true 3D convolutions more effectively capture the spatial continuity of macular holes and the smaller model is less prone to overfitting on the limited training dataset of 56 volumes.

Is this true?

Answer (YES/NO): YES